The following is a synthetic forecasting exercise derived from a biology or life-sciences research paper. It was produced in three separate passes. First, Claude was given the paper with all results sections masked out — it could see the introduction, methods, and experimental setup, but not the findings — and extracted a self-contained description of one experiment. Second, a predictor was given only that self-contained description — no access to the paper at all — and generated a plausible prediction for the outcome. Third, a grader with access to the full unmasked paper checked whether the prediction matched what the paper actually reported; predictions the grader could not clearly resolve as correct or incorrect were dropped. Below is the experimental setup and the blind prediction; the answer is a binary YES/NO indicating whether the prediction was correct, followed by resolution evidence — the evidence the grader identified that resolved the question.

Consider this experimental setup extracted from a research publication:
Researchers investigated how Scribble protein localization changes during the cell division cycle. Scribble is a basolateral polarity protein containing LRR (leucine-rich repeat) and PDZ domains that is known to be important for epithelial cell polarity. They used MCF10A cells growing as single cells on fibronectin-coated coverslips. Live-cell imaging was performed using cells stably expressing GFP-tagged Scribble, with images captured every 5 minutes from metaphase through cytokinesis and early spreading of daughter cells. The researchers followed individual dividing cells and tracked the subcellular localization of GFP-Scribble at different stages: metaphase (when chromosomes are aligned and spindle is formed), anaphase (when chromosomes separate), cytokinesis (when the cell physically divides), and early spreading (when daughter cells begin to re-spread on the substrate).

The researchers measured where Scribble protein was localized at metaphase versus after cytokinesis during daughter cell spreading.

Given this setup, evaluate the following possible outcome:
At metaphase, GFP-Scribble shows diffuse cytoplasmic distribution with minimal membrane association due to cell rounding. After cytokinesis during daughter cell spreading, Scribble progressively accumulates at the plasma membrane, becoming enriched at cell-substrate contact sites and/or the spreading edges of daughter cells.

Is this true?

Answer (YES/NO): NO